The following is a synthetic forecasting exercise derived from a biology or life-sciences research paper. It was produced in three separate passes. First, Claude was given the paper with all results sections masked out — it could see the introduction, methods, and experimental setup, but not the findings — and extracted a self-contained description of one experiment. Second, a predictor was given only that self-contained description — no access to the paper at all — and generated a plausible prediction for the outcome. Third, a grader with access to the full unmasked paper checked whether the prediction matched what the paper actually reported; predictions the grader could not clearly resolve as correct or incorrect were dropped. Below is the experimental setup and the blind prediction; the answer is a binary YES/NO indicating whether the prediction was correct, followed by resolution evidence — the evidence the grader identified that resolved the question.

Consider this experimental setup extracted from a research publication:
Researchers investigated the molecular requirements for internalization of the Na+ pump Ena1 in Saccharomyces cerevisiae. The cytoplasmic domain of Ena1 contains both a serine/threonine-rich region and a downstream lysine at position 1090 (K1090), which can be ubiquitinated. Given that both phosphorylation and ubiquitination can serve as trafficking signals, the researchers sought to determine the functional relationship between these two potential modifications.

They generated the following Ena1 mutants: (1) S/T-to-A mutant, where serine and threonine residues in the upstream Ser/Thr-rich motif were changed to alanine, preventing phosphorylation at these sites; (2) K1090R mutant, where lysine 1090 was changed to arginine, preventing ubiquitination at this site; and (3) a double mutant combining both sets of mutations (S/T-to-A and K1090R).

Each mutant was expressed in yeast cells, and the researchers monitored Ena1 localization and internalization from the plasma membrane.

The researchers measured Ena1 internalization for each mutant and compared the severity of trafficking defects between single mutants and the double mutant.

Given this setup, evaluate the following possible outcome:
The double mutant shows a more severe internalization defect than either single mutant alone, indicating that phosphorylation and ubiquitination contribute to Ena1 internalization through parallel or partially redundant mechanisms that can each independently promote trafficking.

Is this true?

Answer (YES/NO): NO